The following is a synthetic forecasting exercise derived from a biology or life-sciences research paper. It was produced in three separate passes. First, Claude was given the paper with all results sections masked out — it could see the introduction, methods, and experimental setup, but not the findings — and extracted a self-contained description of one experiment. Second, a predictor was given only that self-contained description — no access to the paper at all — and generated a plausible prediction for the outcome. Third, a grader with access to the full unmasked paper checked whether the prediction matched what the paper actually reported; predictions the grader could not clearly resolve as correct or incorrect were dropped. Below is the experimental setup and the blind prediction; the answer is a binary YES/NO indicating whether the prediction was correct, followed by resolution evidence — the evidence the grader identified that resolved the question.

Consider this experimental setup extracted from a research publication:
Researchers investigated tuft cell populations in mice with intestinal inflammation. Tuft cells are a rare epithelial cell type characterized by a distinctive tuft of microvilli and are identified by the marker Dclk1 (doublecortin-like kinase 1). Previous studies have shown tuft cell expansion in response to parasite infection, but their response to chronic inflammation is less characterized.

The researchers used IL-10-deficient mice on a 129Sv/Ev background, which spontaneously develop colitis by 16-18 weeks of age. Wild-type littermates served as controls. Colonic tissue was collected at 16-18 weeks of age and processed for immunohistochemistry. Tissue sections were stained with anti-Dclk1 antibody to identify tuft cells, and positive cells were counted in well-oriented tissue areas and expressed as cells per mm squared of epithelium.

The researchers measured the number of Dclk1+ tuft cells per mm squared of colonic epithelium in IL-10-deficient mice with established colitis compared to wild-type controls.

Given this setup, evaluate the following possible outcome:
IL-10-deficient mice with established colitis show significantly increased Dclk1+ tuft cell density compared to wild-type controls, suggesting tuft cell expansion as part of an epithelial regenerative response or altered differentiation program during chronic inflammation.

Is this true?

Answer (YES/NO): NO